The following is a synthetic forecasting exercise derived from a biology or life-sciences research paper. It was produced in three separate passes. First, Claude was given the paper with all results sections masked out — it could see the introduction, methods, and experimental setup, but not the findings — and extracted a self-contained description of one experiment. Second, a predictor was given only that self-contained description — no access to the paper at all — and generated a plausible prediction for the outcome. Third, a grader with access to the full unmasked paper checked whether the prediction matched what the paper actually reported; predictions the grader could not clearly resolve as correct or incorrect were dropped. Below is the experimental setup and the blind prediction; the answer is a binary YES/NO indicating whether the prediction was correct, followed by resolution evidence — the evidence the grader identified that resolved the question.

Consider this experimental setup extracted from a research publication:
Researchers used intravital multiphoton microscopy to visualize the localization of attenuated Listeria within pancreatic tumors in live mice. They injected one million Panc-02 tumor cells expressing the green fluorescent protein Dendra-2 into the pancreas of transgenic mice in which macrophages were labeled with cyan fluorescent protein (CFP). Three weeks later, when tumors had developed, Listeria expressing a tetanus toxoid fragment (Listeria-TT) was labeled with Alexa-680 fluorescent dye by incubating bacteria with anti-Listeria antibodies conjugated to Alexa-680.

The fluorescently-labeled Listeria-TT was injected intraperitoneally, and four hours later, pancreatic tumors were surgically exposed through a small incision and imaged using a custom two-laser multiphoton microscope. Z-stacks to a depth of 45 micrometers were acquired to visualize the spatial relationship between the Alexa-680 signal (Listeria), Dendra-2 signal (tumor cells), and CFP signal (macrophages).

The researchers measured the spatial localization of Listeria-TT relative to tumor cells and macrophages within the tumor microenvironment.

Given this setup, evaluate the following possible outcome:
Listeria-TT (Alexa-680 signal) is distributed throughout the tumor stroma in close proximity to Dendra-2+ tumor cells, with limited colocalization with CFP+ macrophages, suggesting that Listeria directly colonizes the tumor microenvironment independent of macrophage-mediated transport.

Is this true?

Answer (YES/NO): NO